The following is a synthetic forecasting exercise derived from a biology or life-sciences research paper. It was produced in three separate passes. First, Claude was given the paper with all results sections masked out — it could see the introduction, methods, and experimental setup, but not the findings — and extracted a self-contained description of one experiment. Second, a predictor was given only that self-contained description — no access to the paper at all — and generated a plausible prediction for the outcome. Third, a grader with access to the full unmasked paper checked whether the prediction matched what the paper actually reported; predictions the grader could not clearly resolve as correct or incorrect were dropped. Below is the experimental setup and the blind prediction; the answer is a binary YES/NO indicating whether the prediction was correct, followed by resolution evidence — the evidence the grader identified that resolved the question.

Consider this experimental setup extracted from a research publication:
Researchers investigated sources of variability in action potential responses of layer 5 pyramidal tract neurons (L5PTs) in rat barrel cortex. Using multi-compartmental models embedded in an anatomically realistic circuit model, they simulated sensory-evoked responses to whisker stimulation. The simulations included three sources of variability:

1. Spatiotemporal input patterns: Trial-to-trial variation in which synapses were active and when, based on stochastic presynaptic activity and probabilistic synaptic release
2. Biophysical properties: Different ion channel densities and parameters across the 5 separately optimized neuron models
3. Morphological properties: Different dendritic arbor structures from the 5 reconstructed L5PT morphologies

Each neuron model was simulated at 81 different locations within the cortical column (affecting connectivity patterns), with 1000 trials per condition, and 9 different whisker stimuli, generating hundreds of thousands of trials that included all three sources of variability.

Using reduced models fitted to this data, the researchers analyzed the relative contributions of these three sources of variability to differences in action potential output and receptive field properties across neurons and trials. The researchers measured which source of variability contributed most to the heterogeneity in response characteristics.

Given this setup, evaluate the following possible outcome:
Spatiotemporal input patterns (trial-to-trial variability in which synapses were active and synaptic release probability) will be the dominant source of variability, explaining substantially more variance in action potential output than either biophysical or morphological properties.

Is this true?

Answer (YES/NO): YES